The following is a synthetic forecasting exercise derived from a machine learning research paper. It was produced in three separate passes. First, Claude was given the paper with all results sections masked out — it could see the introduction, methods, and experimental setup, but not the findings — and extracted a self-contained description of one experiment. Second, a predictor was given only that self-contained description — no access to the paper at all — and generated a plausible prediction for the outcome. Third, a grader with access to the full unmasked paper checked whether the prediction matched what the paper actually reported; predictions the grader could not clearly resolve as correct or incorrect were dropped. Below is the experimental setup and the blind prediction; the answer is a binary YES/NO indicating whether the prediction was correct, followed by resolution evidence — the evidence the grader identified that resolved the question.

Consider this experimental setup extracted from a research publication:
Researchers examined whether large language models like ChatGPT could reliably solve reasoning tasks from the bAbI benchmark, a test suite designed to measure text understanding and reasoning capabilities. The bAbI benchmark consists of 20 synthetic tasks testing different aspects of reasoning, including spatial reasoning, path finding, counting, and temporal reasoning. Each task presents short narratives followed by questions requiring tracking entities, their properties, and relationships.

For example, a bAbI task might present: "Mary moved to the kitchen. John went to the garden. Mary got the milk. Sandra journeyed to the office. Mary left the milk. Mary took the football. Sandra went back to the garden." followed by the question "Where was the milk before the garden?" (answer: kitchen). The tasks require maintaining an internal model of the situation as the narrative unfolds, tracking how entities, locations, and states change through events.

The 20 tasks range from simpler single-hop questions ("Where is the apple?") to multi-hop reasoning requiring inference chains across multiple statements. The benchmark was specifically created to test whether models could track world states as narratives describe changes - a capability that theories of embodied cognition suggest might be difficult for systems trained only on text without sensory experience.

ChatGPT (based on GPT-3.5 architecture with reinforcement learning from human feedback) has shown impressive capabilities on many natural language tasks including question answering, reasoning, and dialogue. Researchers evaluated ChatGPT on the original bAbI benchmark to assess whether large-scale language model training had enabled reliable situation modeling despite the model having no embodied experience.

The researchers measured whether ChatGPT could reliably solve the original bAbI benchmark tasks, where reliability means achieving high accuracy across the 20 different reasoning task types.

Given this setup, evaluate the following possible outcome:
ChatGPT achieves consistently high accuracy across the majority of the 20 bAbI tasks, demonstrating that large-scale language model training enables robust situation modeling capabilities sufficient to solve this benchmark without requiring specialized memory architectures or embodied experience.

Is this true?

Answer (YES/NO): NO